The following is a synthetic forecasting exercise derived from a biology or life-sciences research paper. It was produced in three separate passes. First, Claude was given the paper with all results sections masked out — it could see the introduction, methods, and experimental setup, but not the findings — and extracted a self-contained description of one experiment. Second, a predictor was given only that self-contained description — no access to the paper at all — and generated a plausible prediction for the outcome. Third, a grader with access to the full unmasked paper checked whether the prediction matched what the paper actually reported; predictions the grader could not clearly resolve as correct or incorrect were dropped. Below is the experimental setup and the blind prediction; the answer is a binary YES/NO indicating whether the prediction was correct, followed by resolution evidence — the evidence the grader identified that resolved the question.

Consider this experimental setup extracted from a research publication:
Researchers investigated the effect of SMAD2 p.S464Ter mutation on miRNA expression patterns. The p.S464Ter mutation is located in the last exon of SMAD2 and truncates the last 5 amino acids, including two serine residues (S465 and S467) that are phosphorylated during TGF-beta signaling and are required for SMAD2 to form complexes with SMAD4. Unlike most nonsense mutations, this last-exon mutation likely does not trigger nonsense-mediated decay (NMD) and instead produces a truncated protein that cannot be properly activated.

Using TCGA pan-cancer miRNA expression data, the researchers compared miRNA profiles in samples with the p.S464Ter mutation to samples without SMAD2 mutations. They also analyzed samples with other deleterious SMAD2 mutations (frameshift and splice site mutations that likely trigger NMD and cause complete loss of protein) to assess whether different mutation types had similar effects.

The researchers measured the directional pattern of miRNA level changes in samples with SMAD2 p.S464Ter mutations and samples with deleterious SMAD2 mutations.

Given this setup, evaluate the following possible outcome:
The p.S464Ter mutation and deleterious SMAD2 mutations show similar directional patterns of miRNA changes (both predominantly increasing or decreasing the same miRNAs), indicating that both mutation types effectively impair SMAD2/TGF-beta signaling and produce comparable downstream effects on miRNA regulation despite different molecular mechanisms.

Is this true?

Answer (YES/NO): YES